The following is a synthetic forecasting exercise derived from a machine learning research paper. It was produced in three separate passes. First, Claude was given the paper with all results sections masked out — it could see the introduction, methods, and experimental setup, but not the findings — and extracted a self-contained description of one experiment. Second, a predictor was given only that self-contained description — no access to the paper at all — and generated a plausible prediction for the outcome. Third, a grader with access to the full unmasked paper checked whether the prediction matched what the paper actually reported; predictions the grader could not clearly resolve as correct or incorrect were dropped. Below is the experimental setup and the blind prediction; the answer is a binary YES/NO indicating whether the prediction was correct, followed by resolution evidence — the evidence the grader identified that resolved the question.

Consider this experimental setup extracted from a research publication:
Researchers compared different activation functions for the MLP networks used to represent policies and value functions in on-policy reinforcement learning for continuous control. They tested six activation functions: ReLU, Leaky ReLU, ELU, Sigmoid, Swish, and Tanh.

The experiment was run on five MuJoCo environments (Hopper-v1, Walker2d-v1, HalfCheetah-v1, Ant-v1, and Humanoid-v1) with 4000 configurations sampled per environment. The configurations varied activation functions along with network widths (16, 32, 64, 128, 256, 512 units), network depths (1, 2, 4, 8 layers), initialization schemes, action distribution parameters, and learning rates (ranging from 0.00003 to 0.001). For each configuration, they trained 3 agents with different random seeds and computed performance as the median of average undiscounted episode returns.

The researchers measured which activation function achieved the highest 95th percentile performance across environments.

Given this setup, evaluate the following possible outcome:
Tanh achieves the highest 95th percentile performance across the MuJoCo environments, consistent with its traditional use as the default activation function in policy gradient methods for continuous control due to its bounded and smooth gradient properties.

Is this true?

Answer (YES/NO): YES